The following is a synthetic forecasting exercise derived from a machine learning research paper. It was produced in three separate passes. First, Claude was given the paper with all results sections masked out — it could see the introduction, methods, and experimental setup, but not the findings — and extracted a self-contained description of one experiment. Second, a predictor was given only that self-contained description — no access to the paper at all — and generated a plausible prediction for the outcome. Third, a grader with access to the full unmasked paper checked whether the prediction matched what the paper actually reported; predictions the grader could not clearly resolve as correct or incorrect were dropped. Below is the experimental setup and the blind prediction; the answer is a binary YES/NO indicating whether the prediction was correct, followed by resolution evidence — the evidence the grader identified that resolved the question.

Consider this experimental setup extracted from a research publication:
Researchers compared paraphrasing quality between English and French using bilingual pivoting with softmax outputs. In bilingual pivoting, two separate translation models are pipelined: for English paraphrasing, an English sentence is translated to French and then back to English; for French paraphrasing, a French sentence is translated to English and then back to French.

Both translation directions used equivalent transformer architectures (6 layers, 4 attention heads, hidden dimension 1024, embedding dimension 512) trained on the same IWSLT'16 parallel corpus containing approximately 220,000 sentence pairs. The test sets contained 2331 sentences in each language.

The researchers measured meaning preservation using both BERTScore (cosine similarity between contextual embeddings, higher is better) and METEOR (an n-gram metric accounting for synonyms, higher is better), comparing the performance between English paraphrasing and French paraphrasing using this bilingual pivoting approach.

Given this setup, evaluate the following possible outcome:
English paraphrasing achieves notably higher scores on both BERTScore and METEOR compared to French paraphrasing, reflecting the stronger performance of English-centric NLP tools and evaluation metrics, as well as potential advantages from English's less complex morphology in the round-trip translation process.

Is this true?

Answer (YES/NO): YES